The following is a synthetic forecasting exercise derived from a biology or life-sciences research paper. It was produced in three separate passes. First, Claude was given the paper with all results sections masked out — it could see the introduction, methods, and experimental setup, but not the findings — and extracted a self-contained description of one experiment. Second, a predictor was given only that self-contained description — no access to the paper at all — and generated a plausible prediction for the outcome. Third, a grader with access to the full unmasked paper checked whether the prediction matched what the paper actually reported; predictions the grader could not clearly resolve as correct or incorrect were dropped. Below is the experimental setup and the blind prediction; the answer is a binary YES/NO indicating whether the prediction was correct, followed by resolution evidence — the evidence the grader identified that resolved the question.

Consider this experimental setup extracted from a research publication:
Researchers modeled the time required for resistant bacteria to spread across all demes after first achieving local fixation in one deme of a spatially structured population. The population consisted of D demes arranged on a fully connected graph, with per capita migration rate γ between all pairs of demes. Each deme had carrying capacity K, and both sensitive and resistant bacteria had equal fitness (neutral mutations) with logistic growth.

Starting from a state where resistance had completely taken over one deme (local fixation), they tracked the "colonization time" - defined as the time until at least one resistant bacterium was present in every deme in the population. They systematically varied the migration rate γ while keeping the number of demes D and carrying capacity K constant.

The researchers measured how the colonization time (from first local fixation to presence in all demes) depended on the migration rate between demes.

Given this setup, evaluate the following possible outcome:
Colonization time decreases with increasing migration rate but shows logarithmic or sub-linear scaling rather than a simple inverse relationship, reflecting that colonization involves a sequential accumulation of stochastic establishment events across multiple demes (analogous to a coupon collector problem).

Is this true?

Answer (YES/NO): NO